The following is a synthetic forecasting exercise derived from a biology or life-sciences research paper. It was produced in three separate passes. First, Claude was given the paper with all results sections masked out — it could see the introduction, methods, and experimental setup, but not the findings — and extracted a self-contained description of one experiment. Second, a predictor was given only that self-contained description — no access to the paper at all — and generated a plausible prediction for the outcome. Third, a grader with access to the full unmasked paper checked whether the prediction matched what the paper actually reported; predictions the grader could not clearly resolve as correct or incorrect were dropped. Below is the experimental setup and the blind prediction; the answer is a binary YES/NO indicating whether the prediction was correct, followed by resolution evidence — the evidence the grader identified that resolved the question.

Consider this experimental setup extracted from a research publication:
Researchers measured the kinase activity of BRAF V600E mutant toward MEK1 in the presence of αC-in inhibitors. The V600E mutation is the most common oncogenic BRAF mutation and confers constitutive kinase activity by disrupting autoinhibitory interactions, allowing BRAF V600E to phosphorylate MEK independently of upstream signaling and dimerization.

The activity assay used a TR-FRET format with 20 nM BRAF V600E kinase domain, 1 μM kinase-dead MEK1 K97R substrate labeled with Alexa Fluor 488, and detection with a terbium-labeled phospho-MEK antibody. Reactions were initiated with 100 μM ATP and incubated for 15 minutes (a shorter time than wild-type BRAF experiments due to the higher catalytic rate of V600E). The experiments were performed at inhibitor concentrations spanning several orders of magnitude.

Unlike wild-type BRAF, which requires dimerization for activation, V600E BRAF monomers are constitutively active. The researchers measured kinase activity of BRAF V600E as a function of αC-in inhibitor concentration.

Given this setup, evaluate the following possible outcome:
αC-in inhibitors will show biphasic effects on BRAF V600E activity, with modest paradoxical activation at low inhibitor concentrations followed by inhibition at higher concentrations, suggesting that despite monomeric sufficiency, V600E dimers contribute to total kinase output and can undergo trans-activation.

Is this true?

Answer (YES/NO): YES